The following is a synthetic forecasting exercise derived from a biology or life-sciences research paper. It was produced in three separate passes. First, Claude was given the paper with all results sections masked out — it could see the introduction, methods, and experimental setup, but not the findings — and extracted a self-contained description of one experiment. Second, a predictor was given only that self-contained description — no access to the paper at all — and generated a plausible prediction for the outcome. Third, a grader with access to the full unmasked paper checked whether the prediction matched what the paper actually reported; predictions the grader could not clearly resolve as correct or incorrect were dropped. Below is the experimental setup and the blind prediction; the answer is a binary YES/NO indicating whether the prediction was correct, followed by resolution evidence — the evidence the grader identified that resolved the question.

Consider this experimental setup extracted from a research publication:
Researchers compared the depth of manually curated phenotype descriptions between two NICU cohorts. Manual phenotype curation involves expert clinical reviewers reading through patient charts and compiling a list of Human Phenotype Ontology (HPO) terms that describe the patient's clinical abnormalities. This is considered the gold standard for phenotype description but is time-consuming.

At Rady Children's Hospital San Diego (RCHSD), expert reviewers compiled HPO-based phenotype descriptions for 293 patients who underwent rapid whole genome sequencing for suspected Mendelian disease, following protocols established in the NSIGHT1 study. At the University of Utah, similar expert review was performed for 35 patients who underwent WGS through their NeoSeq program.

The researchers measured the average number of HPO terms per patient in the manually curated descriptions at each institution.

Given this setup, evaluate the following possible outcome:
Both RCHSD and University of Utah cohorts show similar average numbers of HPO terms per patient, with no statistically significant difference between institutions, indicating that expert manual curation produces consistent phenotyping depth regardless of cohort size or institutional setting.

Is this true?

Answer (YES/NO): NO